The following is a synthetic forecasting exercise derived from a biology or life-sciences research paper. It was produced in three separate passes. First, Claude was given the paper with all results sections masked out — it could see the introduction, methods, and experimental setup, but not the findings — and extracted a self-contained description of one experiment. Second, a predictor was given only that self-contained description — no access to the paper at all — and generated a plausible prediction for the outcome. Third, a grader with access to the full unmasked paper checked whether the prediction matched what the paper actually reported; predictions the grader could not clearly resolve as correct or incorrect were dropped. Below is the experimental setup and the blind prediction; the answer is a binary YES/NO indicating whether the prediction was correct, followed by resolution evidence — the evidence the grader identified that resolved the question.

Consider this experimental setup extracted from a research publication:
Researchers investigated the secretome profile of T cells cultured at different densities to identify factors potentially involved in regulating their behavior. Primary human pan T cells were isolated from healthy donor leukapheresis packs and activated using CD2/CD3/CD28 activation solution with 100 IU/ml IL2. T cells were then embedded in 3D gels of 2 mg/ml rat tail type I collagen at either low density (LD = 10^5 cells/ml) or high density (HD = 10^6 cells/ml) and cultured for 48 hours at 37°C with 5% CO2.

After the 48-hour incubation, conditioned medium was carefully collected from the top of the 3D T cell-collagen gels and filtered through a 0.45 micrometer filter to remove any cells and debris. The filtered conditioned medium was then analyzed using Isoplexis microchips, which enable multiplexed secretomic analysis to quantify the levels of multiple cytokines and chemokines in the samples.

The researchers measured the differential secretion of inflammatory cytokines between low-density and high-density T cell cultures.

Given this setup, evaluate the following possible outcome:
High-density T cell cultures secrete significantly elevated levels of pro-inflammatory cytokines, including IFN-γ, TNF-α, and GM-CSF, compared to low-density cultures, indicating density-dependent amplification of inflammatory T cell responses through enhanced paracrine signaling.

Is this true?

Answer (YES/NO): NO